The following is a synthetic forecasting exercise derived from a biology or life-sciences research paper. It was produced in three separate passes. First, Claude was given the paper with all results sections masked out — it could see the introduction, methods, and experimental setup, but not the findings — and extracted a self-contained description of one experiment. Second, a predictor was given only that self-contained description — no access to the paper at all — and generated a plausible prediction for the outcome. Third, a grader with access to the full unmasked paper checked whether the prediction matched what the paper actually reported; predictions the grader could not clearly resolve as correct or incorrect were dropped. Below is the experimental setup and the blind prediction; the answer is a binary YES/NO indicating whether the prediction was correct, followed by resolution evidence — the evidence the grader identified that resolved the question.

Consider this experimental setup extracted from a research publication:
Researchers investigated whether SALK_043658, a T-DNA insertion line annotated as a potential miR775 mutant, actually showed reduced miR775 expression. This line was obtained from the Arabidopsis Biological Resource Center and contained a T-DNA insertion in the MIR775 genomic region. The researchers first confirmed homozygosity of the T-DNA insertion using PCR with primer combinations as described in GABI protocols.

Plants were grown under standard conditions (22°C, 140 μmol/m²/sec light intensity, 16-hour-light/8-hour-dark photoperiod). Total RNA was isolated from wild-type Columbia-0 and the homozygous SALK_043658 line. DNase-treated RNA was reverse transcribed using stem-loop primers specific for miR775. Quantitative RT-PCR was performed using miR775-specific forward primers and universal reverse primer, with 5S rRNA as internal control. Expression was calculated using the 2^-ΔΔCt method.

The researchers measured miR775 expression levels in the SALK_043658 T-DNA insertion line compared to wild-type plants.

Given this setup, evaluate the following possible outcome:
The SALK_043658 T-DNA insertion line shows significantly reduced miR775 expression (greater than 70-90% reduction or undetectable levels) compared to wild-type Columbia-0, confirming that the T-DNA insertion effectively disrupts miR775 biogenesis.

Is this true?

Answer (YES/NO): NO